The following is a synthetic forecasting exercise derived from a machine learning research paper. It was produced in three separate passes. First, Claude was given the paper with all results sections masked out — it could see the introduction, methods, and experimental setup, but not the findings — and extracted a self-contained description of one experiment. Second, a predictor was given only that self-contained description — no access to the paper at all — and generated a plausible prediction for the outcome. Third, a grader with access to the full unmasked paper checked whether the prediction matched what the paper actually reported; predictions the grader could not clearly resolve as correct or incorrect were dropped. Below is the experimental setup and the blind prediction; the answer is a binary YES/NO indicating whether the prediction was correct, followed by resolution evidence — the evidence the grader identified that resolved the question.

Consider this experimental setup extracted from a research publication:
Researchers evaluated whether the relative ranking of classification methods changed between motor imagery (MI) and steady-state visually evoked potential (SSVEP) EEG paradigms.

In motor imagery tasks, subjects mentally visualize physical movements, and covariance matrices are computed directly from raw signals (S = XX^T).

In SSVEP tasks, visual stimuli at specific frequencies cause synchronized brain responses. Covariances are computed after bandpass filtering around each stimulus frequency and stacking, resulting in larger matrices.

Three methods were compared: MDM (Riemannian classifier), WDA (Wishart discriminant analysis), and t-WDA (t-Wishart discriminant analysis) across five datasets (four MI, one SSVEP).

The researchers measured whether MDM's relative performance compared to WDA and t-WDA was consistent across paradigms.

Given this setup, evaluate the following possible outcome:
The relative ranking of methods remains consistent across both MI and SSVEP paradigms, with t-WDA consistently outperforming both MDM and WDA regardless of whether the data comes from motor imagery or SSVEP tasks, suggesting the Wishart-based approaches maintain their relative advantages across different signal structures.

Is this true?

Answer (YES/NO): NO